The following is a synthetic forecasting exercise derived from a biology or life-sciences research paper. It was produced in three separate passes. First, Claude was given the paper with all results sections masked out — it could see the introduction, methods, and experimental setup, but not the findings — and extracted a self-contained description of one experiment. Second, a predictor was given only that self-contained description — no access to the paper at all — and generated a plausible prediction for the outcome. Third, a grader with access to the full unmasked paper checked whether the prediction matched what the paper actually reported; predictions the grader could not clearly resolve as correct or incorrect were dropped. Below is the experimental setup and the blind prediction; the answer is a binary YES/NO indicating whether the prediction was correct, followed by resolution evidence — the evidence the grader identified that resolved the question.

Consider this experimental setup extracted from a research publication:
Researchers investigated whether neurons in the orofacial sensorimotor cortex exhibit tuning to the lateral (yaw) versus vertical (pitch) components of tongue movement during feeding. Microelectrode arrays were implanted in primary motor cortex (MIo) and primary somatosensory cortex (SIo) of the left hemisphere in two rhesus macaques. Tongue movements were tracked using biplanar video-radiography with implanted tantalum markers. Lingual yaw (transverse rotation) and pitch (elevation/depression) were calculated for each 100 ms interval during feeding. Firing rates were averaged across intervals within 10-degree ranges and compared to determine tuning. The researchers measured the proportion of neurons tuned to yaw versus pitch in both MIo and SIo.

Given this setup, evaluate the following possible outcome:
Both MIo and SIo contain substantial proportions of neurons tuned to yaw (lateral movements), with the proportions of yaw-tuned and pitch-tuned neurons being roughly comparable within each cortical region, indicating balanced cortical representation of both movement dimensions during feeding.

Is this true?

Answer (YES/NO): NO